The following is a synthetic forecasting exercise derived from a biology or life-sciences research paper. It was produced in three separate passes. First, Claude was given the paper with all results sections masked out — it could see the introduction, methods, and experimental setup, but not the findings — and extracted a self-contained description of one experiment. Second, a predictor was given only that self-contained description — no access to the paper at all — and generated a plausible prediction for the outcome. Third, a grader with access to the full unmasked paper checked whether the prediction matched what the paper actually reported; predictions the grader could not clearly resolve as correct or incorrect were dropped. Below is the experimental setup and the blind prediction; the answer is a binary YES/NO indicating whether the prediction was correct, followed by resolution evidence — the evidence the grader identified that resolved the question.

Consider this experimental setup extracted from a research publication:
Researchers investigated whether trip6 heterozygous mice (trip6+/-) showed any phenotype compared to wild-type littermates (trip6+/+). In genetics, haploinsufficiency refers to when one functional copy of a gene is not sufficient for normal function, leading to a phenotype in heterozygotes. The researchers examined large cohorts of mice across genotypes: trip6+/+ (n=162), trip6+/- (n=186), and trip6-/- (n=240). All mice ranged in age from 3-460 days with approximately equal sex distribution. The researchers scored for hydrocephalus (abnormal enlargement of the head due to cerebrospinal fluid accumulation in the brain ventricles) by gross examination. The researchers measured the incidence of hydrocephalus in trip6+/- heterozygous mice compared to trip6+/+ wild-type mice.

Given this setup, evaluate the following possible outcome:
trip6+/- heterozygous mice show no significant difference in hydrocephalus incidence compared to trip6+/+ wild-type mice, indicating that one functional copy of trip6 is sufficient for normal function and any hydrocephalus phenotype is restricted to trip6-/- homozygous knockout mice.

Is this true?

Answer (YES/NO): YES